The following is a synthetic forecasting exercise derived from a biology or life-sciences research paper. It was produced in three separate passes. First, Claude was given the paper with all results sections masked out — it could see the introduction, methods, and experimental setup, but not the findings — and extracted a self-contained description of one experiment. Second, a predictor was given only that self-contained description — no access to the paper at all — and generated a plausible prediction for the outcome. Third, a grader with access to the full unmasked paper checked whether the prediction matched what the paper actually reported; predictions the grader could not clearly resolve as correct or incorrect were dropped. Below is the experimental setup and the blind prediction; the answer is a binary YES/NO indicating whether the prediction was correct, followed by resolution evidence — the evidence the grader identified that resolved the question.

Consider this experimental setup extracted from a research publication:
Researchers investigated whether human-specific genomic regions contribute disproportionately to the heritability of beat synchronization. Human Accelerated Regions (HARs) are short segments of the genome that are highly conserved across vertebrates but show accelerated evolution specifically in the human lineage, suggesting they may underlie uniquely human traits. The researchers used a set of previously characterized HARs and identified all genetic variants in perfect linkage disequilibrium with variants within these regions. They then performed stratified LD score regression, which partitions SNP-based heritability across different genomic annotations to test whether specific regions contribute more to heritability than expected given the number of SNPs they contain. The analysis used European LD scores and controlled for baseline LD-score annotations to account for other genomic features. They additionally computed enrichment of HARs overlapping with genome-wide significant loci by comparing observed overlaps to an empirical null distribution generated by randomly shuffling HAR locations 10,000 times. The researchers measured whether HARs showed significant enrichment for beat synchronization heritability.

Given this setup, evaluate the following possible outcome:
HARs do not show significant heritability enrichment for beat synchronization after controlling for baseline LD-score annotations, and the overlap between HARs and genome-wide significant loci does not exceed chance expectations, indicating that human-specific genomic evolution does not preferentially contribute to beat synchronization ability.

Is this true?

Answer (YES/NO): NO